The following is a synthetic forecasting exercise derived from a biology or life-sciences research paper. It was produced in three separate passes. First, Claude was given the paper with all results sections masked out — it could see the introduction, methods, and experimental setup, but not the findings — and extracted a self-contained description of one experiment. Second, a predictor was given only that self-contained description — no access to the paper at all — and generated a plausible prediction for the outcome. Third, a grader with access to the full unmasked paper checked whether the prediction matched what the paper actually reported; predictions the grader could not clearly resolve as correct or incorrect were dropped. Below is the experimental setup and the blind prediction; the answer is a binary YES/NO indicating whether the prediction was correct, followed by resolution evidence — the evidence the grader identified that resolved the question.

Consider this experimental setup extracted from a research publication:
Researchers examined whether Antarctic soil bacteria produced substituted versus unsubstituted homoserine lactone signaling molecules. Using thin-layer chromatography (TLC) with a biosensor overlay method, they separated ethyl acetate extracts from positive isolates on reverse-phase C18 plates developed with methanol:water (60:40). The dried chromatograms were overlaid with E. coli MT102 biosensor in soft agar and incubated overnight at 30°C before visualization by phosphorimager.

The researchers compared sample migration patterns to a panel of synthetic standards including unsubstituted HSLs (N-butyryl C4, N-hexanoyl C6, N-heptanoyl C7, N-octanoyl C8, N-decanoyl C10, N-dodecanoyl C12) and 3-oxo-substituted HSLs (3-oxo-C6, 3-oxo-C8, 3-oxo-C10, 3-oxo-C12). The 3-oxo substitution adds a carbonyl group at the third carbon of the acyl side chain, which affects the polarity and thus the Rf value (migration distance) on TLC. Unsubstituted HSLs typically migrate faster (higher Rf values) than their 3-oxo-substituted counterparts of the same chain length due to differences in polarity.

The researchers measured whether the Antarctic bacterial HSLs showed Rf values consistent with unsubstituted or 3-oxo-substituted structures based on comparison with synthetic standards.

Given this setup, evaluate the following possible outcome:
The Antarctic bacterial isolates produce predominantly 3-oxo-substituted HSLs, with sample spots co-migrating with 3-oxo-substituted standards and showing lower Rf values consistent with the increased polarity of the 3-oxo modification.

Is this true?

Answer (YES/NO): NO